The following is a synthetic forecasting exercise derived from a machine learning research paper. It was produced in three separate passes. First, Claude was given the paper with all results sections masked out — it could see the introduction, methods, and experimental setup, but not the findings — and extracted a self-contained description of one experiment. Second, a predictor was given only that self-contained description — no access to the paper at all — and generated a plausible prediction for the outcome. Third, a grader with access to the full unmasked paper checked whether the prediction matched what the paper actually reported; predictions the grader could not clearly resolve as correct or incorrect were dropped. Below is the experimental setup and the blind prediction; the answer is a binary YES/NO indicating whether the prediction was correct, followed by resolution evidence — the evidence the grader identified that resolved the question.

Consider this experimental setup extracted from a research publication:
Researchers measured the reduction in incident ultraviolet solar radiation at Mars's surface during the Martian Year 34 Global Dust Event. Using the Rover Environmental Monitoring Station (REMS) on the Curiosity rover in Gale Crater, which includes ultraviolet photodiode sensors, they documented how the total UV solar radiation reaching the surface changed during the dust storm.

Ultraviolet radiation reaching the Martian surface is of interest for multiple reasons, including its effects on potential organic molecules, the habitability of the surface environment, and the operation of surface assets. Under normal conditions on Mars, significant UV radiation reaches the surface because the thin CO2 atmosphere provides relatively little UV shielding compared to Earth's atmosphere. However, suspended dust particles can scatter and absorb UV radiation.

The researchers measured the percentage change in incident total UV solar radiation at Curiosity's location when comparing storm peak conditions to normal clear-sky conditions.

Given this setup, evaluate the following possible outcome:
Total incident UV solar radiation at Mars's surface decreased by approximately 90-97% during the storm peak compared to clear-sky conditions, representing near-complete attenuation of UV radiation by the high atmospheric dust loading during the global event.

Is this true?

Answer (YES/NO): YES